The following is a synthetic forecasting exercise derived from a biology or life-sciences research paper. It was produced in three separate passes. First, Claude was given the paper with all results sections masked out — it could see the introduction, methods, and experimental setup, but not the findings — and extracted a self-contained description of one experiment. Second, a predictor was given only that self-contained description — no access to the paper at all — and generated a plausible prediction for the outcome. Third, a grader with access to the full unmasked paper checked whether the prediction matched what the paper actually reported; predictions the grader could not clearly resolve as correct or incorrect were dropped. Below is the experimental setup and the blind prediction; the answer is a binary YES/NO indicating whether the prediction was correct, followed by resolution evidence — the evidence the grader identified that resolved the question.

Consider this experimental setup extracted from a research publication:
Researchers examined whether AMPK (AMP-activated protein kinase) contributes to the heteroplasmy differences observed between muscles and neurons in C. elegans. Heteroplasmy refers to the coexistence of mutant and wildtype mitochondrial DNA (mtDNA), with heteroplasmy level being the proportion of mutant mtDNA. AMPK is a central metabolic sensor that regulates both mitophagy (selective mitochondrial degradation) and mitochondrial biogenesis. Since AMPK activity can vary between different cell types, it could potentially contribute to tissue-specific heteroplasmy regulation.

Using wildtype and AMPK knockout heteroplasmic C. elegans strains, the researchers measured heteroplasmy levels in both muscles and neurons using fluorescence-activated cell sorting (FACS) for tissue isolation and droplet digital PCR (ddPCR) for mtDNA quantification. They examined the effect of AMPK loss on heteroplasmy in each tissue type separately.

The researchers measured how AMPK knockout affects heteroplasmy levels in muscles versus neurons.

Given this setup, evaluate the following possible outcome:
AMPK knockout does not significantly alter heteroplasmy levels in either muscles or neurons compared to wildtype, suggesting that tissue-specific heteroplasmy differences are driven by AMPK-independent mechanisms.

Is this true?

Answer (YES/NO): NO